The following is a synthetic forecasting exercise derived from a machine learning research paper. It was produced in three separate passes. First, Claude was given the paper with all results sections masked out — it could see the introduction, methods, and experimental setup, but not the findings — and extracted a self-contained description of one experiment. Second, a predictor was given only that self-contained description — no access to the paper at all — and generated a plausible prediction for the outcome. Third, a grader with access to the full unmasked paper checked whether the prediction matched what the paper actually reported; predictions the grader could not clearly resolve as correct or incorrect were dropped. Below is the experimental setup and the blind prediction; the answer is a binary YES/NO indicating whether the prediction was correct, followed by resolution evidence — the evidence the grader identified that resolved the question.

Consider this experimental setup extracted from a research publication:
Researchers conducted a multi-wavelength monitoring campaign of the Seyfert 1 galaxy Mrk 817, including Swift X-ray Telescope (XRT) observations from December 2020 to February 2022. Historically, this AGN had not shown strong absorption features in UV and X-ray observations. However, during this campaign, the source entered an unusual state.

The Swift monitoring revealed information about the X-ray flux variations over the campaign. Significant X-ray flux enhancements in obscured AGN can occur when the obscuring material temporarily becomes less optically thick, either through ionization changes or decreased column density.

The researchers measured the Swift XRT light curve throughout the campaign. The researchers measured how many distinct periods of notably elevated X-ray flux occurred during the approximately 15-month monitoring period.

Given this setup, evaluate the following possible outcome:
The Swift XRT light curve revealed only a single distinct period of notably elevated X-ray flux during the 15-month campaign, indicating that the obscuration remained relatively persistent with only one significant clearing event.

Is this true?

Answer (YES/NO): YES